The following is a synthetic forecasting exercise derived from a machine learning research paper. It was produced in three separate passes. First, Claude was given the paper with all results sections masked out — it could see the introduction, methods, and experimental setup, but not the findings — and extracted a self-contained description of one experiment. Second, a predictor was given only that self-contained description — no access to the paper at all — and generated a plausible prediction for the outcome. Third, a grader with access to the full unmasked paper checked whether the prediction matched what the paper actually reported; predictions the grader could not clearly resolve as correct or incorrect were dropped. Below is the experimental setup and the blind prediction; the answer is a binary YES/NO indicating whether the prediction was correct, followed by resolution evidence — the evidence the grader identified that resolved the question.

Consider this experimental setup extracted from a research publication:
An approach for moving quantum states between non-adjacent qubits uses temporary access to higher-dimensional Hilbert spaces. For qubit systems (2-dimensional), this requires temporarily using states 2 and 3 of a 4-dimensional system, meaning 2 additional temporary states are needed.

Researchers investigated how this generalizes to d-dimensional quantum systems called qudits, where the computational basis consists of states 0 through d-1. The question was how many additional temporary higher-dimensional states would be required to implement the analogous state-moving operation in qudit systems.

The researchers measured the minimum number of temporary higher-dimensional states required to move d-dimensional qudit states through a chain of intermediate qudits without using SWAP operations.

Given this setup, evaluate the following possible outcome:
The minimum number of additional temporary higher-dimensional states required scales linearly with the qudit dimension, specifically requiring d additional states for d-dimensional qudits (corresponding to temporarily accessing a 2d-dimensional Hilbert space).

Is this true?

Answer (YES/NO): YES